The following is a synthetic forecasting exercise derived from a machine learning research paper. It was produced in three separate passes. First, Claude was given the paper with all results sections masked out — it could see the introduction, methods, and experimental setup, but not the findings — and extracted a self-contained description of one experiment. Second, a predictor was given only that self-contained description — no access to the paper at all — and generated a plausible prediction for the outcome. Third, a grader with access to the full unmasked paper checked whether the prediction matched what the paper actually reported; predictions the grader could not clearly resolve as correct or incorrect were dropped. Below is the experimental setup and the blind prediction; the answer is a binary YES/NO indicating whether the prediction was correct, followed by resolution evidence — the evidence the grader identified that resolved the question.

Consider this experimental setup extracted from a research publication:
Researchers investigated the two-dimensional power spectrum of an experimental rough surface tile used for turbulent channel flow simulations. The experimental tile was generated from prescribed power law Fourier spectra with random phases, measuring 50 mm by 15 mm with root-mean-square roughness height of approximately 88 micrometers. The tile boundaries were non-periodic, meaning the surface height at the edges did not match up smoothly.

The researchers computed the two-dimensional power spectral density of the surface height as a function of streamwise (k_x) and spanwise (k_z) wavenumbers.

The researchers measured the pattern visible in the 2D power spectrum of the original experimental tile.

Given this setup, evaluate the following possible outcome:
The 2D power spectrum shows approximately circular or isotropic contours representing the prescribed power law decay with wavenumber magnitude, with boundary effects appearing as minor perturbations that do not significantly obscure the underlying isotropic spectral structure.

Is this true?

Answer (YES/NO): NO